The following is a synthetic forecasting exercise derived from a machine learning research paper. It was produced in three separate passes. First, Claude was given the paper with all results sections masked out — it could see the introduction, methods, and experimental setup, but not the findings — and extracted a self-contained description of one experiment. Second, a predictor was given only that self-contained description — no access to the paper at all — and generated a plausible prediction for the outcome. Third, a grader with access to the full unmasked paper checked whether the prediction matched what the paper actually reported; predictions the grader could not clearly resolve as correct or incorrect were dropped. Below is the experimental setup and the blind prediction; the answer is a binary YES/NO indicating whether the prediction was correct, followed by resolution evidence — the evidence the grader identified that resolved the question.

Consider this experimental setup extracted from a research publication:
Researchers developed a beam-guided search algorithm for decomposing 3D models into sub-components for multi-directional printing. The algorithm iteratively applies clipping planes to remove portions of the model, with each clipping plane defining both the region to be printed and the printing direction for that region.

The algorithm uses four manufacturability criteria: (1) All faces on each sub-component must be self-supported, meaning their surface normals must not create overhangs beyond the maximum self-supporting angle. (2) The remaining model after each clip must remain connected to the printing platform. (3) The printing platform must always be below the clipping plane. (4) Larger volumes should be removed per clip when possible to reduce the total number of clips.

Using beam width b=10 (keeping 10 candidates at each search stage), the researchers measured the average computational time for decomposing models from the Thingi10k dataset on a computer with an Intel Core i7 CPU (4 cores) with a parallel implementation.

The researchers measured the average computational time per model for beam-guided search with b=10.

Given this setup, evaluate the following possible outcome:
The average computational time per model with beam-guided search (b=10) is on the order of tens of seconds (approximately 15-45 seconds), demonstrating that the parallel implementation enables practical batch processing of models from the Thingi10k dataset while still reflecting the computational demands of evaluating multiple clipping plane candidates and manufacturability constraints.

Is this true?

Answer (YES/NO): NO